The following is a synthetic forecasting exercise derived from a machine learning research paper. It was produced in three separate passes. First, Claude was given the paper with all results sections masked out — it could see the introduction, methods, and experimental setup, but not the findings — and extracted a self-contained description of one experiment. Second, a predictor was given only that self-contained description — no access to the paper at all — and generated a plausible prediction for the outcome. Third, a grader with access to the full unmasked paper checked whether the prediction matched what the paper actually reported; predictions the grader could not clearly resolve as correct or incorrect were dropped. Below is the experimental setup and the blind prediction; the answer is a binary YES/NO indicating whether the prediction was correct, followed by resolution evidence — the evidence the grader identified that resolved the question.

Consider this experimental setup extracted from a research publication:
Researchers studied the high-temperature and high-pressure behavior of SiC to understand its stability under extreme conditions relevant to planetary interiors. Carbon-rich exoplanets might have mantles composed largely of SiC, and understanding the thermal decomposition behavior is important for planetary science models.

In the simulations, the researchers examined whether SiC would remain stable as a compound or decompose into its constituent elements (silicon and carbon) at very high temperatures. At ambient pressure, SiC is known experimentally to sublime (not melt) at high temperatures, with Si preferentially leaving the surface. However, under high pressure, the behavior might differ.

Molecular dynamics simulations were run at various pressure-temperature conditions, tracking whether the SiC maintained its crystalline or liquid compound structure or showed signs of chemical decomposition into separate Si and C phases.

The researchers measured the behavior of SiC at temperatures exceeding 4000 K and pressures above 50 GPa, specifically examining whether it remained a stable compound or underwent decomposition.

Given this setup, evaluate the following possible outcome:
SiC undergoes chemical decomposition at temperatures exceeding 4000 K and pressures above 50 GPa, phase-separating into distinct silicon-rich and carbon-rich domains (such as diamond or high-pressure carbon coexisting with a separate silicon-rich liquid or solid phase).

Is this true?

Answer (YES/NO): YES